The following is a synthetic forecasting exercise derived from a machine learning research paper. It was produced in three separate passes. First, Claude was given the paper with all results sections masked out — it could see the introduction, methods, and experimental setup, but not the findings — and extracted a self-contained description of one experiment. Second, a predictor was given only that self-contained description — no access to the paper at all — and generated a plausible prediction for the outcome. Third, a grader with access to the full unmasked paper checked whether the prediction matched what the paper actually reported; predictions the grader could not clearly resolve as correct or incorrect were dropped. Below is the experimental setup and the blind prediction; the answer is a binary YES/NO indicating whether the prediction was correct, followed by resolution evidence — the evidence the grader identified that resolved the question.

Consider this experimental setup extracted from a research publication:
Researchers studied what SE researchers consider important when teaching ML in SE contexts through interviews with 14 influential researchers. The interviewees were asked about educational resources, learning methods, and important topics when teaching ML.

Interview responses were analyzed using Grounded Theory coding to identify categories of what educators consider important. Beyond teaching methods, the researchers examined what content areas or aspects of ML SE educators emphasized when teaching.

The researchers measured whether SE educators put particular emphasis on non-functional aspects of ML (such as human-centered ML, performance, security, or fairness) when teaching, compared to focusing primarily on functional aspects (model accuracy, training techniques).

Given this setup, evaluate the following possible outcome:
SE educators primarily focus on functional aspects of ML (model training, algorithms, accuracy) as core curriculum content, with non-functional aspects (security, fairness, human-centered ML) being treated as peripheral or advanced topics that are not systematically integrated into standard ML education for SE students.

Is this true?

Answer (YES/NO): NO